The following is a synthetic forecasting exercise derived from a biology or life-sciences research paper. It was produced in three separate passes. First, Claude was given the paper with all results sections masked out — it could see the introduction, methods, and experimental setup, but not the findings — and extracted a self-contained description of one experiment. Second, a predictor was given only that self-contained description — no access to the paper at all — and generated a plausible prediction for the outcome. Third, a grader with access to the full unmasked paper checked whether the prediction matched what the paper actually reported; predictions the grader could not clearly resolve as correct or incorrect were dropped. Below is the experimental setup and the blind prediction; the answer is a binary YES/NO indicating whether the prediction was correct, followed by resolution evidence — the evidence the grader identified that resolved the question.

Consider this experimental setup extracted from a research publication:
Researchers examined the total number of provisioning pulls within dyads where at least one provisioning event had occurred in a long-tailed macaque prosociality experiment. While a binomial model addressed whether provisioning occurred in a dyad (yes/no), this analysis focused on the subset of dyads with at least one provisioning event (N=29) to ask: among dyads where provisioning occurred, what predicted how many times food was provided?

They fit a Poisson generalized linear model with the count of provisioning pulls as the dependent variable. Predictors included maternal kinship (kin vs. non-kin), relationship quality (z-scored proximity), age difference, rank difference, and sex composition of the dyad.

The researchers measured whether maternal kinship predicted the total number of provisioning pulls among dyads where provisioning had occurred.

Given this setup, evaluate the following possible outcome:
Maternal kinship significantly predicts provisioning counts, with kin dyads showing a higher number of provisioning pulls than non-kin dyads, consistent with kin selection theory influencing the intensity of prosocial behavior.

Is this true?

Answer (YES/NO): NO